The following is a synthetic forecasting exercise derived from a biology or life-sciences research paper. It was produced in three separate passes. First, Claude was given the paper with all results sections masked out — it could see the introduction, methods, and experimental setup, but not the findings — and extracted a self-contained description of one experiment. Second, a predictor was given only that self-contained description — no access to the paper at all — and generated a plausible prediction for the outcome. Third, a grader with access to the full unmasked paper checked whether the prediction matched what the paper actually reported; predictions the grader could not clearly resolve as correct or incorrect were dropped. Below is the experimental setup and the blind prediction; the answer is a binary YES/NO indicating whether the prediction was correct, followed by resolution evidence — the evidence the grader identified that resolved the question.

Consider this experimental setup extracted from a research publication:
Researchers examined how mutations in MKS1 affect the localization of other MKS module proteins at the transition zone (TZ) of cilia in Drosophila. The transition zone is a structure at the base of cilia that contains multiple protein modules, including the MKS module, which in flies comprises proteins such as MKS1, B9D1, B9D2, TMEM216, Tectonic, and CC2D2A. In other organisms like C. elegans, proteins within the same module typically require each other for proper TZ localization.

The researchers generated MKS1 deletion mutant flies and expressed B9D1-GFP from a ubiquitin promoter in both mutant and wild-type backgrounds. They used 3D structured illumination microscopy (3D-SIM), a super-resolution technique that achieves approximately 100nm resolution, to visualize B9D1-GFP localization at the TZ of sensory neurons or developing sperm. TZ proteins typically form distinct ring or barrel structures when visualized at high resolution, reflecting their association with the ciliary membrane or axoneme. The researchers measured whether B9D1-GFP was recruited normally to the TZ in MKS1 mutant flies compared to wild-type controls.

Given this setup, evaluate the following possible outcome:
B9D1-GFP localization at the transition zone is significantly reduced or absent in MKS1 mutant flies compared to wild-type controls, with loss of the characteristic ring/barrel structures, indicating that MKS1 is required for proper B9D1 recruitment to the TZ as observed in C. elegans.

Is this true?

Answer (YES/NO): YES